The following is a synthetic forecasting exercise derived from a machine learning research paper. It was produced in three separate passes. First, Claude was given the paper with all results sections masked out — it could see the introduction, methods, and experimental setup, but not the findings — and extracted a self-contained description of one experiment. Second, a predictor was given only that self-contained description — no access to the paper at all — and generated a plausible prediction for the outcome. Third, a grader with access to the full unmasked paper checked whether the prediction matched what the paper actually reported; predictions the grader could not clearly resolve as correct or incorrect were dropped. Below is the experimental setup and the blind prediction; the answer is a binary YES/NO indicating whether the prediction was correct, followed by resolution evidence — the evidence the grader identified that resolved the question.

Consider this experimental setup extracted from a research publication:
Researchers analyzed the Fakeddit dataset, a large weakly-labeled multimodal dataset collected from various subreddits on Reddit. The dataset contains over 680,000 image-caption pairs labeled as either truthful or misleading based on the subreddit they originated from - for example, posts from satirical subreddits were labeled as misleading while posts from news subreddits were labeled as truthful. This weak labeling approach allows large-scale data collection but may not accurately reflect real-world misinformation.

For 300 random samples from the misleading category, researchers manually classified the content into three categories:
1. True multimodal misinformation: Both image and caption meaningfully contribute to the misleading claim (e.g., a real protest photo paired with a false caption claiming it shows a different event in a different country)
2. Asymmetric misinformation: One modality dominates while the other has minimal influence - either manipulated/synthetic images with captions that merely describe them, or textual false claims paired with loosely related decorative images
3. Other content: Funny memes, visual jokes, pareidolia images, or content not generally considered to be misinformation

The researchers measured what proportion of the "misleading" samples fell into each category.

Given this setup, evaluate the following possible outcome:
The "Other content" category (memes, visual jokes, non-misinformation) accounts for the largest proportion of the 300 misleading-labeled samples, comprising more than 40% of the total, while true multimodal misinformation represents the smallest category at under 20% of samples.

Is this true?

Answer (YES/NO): NO